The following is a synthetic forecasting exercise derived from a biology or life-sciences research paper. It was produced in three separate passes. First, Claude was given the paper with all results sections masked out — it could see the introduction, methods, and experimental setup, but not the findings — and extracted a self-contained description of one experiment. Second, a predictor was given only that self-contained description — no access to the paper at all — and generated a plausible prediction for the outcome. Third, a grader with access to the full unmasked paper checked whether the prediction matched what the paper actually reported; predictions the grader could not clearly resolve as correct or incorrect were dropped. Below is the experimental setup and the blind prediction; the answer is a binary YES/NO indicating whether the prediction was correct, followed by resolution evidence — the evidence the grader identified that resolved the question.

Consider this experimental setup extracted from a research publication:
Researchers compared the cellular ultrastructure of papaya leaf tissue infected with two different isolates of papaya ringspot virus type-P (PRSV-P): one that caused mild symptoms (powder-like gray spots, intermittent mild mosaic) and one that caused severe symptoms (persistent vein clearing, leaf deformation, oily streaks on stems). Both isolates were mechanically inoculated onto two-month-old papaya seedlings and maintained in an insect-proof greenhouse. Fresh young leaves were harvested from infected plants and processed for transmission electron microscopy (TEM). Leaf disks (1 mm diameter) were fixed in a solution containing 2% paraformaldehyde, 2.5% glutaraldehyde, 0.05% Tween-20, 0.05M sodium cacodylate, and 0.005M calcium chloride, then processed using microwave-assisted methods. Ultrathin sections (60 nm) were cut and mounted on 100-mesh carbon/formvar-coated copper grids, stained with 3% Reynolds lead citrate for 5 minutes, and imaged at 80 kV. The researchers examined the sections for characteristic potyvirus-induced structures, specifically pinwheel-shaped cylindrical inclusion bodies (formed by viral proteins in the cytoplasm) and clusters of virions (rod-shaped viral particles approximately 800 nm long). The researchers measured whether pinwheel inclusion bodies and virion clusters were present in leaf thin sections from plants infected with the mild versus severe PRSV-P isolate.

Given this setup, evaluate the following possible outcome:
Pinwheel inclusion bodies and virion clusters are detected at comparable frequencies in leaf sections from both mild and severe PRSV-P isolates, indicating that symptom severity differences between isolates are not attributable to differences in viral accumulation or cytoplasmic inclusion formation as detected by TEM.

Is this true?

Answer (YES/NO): NO